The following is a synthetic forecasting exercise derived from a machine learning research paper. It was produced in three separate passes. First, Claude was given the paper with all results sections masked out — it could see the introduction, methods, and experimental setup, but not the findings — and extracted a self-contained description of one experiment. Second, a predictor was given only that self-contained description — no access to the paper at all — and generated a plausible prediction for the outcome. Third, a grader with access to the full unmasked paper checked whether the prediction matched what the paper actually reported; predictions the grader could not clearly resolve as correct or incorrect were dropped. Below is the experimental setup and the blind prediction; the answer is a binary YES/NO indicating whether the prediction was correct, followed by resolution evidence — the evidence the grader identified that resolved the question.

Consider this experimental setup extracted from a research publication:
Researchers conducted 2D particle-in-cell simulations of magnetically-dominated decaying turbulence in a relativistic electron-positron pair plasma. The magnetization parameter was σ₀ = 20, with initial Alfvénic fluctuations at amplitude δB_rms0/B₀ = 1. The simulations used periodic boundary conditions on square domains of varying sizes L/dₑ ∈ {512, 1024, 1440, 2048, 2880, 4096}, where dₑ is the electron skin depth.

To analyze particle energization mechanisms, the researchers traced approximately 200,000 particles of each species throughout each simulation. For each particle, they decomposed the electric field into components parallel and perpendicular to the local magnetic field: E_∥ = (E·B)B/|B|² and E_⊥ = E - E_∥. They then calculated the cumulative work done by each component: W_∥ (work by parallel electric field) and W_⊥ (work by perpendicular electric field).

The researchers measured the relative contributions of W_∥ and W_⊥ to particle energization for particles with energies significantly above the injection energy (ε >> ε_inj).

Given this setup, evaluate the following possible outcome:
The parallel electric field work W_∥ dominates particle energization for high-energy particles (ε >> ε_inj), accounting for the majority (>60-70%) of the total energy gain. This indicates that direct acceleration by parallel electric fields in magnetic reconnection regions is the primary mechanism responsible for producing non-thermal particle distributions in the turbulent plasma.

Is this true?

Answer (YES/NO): NO